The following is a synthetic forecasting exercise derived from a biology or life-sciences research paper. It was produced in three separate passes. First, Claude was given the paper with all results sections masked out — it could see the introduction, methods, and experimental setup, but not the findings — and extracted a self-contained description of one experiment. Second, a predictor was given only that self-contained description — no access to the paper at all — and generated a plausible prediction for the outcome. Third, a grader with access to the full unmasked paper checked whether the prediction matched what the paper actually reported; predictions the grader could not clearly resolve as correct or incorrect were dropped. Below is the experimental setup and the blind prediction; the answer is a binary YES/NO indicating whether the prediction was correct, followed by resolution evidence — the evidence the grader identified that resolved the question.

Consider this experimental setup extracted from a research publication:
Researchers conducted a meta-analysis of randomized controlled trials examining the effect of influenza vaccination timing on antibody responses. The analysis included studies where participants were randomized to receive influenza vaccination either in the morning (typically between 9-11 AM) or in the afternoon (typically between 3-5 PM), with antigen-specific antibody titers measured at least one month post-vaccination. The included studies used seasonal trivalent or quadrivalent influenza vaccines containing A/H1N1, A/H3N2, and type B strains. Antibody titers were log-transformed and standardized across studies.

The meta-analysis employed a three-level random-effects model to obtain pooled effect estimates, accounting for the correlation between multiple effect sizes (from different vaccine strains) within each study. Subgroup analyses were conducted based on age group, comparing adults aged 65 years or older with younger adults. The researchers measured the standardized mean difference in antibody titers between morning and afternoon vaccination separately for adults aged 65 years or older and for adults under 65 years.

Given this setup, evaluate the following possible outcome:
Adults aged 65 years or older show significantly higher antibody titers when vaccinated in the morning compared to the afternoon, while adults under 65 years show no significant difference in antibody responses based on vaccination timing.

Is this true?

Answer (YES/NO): YES